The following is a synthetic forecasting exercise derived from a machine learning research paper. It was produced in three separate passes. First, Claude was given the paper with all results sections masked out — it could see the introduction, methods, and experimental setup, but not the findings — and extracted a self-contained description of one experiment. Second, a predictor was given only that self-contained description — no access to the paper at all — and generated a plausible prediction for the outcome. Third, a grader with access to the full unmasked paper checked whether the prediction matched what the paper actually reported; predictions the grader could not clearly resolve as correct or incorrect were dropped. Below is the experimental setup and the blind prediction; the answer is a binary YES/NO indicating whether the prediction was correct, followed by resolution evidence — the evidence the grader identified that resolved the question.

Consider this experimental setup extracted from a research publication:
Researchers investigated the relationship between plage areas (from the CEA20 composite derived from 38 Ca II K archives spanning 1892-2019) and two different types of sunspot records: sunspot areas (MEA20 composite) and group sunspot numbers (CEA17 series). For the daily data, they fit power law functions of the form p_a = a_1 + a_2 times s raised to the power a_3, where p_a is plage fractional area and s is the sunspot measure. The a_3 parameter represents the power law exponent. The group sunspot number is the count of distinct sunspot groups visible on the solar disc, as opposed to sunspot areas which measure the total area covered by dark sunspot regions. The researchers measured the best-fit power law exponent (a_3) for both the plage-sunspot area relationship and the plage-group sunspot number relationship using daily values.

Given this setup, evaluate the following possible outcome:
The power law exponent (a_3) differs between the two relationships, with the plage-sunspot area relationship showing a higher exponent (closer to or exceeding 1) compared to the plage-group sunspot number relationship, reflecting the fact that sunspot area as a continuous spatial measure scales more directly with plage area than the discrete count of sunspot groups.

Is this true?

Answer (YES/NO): NO